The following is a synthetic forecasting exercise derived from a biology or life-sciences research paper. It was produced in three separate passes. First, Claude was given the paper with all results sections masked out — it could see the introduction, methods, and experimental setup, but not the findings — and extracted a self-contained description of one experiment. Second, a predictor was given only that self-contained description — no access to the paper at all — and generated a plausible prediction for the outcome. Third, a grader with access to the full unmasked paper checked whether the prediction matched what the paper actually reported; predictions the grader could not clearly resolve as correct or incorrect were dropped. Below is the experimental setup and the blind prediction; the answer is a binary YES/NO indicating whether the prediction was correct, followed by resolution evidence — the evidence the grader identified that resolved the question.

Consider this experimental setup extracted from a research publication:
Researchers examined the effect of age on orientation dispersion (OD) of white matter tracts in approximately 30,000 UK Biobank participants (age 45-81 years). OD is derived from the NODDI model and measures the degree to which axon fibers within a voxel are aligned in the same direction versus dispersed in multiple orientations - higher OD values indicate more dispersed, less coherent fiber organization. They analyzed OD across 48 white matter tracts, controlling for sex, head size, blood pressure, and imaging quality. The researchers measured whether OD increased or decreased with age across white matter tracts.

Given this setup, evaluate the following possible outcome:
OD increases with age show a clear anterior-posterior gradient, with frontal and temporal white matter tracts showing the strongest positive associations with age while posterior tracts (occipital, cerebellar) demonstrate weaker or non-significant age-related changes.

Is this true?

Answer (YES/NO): NO